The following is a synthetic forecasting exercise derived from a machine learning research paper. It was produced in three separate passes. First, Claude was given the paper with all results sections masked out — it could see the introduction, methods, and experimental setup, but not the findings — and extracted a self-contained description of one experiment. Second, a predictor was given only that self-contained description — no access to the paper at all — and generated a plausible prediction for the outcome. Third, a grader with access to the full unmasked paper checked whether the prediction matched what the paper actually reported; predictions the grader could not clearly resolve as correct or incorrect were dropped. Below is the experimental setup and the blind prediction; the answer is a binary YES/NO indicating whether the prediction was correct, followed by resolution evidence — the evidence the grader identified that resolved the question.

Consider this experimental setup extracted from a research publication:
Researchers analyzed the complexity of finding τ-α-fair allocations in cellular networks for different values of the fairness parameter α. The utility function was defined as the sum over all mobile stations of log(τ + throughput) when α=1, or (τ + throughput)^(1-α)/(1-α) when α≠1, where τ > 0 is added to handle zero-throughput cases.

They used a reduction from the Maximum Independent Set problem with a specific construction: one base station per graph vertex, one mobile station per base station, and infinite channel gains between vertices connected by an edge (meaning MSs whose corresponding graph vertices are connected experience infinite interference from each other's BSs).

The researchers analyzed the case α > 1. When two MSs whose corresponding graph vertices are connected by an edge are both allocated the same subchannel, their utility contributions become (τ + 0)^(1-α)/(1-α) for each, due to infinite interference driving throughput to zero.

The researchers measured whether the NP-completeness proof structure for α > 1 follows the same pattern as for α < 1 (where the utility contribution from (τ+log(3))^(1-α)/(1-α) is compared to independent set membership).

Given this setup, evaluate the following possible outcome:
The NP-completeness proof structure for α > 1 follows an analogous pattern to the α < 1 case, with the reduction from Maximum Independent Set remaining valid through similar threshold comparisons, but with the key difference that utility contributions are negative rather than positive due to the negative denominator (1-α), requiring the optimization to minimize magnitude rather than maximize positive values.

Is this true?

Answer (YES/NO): NO